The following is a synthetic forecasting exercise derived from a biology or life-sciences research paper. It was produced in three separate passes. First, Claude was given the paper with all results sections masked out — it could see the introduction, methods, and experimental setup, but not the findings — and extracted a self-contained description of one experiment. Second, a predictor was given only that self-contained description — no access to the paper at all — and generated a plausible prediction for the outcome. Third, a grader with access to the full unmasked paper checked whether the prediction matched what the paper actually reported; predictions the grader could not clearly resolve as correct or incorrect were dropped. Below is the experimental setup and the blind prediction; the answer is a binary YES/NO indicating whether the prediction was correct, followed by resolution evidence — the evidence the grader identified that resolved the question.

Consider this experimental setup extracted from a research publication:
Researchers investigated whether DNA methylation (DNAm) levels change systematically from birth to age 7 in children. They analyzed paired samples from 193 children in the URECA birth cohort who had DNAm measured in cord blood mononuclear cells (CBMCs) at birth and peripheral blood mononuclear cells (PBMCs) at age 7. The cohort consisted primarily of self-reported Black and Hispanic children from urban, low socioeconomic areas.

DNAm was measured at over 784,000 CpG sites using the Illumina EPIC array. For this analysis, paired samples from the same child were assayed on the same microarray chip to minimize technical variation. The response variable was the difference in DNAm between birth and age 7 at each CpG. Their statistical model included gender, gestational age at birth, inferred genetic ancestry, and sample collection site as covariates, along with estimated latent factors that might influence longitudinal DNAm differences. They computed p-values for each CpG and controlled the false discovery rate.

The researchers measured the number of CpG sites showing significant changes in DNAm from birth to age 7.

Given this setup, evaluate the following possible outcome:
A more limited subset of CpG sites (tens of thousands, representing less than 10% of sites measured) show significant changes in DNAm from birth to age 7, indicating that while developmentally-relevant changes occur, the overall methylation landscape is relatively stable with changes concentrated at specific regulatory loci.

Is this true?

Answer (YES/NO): YES